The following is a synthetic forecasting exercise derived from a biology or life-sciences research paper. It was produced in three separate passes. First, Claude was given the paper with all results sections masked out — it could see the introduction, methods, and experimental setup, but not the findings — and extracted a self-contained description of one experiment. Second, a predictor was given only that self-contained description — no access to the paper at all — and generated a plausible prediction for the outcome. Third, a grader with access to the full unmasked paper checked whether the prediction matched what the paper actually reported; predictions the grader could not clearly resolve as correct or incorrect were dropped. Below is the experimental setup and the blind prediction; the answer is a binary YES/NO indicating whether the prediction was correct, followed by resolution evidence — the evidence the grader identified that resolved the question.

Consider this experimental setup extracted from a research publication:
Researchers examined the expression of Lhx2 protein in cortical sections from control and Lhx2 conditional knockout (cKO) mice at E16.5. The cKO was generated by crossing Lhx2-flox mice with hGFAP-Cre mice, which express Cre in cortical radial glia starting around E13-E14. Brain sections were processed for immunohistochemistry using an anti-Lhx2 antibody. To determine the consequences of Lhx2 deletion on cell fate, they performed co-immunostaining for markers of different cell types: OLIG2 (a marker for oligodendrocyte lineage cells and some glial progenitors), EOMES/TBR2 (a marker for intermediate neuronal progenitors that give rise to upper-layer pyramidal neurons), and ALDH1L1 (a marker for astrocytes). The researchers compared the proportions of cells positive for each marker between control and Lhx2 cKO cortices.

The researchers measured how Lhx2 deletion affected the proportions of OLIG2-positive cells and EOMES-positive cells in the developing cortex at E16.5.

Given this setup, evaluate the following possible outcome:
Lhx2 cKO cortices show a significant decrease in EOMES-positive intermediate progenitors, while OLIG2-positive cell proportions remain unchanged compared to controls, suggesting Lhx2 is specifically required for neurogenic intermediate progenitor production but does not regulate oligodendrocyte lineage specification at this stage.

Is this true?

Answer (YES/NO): NO